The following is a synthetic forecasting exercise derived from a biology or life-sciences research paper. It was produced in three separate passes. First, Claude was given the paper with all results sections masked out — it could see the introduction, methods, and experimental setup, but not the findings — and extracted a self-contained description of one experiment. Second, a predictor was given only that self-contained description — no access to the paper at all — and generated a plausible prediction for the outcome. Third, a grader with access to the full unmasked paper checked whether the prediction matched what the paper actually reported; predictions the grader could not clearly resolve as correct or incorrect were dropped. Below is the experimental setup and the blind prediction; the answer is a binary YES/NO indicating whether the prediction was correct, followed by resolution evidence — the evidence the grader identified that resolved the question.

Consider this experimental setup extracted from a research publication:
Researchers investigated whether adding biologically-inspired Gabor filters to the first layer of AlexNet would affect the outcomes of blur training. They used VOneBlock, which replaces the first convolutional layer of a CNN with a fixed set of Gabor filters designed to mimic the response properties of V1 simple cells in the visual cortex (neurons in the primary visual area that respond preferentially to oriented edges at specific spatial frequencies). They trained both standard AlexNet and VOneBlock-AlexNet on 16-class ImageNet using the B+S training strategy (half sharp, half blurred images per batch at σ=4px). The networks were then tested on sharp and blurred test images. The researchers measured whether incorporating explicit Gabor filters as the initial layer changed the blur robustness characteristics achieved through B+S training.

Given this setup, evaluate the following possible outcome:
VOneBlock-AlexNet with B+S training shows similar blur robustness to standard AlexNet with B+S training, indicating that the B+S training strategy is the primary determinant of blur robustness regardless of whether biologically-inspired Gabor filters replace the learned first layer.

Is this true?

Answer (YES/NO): YES